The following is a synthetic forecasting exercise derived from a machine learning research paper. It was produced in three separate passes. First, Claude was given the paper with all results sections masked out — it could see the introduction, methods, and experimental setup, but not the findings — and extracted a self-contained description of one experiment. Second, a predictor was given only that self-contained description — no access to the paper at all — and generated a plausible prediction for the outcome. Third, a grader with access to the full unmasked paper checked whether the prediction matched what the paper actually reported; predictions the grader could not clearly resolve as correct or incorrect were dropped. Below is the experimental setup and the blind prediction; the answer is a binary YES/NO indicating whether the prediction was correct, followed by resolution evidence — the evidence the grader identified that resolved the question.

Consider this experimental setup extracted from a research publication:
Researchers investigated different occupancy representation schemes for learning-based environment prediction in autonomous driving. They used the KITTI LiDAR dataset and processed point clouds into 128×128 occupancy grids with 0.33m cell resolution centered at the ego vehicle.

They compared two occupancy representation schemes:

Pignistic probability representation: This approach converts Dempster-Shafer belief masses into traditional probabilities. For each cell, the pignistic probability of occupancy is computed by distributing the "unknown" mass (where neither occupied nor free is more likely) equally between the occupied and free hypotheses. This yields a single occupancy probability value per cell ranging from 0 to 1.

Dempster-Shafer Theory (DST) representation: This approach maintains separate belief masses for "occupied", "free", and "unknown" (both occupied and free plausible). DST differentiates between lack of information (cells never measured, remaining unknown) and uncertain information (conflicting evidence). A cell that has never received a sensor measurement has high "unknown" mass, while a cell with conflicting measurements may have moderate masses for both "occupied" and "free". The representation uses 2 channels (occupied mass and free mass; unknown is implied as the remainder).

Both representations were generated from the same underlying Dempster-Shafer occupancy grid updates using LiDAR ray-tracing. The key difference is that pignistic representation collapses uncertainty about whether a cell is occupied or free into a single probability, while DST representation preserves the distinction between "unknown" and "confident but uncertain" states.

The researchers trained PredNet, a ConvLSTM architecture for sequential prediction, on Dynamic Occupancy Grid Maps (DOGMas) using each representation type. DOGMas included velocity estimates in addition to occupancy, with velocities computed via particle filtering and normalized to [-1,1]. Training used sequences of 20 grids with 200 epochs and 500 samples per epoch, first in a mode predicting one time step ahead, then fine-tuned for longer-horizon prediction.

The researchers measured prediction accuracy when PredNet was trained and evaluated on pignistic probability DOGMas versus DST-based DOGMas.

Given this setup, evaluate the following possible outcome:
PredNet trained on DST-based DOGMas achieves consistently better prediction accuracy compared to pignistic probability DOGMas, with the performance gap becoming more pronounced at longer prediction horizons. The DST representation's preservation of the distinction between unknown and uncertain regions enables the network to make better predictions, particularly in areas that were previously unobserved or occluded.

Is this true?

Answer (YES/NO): NO